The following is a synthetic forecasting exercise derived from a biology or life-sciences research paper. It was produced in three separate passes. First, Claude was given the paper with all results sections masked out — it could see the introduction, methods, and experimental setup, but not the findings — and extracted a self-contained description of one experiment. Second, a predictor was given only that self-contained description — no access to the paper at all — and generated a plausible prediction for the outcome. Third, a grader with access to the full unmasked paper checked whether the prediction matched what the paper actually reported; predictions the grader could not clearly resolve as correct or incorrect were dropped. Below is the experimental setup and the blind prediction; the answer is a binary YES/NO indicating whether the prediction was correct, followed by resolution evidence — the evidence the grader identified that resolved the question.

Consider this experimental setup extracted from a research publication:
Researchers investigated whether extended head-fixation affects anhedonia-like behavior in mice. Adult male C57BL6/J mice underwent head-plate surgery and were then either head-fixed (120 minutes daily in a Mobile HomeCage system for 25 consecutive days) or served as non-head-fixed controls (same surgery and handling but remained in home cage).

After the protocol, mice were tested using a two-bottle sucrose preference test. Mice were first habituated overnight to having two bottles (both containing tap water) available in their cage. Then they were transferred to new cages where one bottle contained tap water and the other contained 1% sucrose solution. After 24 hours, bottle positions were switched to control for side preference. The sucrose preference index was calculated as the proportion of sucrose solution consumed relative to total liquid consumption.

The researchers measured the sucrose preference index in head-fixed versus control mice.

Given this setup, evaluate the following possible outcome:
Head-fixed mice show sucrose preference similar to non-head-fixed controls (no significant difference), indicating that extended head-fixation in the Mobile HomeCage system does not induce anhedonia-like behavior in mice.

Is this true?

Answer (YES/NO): YES